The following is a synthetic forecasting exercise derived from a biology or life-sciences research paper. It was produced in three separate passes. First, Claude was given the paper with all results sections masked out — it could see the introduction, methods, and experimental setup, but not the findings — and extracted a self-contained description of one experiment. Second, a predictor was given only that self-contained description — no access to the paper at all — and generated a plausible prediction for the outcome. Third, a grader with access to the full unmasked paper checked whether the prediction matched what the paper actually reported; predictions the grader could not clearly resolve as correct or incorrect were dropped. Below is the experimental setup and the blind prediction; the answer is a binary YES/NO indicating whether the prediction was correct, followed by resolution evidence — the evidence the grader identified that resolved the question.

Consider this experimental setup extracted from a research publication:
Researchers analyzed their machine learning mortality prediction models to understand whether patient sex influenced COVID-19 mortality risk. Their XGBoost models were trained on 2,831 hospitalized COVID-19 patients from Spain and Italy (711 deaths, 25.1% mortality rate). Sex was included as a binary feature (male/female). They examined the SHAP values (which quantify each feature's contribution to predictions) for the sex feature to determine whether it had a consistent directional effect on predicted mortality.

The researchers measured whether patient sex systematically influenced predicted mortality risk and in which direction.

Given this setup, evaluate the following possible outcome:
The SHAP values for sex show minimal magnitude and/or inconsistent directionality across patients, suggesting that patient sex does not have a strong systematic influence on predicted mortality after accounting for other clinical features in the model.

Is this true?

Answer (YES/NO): NO